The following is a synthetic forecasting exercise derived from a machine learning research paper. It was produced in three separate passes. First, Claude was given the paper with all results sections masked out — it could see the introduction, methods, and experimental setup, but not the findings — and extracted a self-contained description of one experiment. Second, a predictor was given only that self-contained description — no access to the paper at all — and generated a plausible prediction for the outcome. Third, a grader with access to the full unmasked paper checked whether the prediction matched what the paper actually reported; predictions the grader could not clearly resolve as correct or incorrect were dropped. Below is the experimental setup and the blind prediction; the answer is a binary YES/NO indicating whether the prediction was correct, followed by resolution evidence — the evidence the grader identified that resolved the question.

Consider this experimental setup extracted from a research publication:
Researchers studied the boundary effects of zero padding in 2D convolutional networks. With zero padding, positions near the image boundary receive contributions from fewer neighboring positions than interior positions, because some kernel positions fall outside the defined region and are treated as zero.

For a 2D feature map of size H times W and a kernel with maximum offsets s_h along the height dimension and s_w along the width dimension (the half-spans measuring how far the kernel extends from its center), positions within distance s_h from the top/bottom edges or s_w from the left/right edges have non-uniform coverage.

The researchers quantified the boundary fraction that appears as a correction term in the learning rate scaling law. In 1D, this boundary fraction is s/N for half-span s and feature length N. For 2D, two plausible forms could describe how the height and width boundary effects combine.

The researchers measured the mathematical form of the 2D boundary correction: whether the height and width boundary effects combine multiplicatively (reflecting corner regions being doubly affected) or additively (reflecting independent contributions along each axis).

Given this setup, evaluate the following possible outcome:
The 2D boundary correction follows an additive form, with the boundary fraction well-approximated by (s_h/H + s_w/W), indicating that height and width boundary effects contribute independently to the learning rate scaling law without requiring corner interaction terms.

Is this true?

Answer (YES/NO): YES